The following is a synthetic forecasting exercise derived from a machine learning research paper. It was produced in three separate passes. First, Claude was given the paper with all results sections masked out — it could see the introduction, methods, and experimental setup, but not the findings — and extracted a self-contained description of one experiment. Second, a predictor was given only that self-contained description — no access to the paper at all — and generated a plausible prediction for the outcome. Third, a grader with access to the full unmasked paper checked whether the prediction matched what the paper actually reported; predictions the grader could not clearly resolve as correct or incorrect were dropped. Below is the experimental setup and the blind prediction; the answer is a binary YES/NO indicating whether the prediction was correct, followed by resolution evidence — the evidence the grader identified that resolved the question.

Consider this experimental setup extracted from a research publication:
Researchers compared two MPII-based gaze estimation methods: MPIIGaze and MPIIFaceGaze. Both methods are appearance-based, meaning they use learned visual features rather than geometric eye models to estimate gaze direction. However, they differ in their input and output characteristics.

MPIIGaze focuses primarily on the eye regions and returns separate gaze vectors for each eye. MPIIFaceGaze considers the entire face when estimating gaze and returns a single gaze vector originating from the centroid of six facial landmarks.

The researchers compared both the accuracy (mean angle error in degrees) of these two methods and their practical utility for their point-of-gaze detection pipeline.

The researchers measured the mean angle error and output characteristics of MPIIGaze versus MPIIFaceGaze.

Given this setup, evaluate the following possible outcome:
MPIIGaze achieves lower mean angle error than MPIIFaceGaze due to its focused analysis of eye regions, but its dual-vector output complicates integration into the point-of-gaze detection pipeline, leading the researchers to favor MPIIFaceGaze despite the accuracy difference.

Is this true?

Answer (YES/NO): NO